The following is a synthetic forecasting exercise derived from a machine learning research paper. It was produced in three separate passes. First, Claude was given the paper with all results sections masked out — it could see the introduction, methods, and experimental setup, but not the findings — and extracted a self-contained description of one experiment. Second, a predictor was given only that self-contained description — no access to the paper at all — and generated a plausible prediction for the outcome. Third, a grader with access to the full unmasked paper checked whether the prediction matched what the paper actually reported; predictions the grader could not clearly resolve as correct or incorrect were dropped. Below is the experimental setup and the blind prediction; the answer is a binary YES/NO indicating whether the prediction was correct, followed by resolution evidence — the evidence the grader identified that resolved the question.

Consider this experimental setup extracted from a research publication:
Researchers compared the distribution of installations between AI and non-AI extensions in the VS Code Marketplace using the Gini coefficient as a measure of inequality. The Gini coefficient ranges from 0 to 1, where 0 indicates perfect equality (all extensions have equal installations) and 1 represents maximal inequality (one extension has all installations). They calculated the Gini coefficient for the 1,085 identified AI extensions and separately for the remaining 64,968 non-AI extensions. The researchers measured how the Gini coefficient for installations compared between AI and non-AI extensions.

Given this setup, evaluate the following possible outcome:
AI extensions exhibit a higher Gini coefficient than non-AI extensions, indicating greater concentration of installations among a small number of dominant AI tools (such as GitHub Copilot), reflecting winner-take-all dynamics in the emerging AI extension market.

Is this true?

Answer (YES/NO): YES